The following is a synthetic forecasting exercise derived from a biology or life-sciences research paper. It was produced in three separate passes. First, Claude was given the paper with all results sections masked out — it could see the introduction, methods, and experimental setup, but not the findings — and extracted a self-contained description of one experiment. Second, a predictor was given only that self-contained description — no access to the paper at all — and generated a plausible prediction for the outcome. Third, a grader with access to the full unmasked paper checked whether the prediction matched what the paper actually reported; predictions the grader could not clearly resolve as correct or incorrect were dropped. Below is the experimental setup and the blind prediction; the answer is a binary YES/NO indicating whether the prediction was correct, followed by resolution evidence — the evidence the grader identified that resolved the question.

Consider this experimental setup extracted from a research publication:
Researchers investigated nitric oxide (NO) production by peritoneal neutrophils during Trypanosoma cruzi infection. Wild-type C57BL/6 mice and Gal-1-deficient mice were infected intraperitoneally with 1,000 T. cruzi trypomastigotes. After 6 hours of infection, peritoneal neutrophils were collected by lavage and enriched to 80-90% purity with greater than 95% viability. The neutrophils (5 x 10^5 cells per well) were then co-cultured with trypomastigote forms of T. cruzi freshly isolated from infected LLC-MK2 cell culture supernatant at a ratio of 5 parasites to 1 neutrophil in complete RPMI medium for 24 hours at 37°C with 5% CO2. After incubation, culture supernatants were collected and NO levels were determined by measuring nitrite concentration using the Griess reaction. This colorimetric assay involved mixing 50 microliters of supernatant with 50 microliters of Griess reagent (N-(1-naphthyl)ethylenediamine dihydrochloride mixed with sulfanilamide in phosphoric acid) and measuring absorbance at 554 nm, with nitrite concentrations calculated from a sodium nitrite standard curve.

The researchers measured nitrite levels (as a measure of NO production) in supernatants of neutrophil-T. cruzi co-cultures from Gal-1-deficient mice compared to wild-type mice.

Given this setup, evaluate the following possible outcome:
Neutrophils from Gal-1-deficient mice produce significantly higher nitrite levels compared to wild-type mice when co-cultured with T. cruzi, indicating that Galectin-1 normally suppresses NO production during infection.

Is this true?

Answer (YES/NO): YES